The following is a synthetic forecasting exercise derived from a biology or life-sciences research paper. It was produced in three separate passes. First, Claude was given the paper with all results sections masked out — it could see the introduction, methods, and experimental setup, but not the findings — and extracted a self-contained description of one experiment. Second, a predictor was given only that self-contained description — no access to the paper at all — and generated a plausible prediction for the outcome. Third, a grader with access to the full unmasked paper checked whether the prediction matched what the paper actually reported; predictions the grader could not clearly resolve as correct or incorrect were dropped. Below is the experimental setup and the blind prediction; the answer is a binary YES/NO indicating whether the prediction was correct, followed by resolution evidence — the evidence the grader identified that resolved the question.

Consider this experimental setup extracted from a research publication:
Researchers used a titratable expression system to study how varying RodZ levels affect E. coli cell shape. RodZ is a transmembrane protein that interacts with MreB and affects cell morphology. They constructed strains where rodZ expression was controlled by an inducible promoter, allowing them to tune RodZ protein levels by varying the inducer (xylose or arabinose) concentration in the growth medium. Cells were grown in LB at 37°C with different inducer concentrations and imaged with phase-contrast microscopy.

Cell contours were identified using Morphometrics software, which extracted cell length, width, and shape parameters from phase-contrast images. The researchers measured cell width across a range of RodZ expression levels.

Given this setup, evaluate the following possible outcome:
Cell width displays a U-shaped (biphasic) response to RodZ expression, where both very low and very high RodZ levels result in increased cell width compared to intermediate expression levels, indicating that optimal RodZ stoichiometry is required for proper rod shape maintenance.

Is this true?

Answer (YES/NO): NO